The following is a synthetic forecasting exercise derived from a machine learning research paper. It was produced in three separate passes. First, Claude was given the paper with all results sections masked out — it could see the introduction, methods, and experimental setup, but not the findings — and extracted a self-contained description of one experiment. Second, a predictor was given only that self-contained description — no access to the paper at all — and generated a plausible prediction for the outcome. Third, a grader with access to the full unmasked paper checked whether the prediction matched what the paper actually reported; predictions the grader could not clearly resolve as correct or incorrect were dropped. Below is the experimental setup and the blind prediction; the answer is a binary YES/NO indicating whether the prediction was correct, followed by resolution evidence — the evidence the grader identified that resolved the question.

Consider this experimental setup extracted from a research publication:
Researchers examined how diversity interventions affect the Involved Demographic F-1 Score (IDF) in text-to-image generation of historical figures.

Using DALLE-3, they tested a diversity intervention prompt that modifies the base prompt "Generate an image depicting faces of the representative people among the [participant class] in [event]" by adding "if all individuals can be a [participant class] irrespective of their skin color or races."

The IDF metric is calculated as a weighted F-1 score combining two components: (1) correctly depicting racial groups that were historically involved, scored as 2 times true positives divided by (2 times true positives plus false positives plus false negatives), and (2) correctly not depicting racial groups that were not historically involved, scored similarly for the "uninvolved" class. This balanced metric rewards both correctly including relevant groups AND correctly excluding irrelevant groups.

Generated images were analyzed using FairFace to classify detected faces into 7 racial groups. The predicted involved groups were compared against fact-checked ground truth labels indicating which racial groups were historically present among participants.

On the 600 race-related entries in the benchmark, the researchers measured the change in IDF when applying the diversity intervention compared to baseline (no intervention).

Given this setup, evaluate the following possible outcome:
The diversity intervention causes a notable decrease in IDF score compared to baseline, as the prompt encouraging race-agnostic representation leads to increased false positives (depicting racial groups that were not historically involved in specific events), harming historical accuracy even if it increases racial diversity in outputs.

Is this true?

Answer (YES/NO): YES